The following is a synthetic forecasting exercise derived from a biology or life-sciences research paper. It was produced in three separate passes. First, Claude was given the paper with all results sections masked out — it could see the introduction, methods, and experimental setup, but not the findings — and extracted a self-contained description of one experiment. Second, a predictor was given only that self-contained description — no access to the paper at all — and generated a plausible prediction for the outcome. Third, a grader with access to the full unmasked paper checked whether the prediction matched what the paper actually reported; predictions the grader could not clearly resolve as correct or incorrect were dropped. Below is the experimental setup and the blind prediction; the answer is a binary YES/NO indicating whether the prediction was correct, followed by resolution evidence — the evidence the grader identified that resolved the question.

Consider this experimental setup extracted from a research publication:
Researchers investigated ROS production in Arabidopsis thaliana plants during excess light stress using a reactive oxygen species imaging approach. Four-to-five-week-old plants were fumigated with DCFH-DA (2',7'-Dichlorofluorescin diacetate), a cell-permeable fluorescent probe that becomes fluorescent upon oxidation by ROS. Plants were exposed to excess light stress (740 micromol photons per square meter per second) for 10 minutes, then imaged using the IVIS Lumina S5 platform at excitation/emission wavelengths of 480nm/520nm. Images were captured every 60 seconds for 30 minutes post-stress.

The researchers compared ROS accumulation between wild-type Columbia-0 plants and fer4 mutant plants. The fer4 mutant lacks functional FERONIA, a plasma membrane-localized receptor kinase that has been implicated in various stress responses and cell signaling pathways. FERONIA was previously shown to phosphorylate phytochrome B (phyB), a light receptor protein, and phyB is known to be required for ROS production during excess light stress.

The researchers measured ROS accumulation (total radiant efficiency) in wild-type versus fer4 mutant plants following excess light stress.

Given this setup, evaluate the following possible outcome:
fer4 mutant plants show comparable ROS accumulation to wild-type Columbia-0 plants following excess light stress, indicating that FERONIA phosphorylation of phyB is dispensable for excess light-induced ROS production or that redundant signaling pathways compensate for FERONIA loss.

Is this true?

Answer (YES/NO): NO